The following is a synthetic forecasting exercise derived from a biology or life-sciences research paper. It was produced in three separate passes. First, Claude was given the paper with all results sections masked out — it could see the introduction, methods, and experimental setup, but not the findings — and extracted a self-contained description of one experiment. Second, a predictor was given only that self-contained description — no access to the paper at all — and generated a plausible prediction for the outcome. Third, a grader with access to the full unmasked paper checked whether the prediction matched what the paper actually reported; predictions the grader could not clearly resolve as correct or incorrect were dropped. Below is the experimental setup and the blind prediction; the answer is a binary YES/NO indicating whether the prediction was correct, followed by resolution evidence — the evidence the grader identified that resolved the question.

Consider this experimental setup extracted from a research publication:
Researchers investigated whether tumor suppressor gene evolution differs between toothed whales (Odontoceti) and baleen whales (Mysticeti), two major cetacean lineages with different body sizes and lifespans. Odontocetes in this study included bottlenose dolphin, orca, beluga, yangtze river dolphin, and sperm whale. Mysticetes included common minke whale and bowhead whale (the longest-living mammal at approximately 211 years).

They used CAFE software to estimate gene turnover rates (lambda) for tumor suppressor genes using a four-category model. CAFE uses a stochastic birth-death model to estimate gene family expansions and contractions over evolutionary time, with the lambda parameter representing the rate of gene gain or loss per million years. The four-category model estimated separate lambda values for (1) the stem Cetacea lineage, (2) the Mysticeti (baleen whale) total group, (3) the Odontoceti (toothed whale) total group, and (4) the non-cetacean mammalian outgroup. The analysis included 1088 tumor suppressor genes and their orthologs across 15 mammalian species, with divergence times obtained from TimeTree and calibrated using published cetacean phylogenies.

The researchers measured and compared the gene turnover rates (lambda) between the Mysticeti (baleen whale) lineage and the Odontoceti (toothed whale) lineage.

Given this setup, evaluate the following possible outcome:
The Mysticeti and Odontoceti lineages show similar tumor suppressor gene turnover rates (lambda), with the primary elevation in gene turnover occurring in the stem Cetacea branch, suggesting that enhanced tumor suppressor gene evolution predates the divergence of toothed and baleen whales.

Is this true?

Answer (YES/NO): NO